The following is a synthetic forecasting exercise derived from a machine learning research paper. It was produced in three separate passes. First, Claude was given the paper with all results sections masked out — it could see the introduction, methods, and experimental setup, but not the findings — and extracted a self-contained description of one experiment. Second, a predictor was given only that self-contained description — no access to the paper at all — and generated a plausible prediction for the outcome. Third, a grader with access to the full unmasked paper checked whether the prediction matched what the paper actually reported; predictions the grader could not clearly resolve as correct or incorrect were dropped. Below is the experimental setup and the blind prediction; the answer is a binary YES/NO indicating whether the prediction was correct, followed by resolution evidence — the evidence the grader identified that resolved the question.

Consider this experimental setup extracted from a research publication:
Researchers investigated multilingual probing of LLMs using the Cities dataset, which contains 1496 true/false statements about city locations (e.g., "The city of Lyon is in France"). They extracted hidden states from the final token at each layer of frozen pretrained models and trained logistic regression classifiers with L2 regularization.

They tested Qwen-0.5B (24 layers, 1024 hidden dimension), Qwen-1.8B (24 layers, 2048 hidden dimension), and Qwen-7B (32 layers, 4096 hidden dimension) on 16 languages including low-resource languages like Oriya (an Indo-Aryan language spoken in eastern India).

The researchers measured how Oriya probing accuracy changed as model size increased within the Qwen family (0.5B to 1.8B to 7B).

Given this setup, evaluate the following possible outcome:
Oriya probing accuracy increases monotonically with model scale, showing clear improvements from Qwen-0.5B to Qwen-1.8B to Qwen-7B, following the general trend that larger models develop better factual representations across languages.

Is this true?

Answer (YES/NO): NO